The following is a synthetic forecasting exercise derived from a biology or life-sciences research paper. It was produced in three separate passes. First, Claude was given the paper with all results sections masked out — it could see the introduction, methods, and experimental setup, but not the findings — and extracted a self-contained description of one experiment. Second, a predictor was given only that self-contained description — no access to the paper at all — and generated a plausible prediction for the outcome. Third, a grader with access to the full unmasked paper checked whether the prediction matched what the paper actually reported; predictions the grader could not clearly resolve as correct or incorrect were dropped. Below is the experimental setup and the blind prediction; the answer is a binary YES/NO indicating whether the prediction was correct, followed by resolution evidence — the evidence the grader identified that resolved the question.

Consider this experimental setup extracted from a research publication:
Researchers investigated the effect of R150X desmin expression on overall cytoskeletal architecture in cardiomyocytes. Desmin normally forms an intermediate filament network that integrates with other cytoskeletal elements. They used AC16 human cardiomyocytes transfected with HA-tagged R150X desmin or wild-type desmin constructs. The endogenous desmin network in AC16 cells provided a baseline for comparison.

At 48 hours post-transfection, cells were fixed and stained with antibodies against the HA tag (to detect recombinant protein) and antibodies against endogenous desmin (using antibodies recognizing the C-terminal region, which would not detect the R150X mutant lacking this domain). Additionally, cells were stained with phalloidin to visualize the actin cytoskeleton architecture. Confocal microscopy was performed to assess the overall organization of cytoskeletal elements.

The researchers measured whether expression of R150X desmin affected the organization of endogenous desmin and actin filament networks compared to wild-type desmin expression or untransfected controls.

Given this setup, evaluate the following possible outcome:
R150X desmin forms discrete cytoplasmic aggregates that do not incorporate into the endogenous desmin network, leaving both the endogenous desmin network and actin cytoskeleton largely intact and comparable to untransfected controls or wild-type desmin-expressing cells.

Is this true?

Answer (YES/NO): NO